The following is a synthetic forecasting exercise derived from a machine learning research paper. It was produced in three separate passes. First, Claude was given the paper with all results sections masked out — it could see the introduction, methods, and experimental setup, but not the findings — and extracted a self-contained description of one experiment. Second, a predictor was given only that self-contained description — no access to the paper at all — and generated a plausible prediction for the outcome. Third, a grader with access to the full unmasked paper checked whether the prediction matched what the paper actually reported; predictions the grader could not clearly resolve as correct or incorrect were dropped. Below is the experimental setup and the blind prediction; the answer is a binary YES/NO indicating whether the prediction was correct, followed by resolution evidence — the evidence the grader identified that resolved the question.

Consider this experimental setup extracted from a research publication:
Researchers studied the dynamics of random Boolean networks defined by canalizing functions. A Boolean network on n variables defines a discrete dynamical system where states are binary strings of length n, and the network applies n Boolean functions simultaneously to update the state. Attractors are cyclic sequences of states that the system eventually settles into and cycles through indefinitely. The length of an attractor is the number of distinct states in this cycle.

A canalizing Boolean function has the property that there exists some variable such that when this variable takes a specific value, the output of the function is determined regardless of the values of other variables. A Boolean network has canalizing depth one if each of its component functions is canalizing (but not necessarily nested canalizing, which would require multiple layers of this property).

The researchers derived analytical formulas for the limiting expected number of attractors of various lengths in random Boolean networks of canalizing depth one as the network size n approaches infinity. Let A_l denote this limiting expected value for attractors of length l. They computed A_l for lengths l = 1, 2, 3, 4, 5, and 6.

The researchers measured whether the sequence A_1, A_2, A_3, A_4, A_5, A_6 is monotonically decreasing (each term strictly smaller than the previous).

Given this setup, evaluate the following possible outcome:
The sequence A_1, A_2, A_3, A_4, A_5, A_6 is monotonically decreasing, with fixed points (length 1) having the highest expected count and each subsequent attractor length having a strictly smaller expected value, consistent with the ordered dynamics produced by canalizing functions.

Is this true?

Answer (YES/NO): YES